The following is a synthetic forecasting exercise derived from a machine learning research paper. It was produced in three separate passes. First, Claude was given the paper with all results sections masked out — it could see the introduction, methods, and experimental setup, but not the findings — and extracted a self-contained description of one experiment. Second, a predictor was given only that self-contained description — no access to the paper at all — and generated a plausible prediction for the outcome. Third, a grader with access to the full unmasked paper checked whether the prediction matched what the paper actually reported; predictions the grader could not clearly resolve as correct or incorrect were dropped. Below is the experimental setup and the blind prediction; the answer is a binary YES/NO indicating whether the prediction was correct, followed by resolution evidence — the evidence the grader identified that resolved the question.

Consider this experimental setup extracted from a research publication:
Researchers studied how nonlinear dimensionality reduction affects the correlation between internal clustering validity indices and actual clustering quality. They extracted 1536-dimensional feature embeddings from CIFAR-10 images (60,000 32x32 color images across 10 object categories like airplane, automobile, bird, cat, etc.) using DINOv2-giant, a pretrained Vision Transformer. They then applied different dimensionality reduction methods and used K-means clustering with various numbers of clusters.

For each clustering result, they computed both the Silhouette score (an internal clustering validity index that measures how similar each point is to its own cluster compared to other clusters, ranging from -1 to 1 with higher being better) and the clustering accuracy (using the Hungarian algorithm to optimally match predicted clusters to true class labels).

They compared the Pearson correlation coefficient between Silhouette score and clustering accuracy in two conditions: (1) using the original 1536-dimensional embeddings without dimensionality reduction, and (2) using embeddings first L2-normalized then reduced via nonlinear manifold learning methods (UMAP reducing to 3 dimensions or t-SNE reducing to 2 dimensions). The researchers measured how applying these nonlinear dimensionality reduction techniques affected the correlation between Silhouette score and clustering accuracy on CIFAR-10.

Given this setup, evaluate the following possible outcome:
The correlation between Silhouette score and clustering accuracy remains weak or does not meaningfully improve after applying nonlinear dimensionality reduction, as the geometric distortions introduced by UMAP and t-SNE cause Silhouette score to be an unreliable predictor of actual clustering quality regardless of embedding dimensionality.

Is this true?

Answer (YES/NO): NO